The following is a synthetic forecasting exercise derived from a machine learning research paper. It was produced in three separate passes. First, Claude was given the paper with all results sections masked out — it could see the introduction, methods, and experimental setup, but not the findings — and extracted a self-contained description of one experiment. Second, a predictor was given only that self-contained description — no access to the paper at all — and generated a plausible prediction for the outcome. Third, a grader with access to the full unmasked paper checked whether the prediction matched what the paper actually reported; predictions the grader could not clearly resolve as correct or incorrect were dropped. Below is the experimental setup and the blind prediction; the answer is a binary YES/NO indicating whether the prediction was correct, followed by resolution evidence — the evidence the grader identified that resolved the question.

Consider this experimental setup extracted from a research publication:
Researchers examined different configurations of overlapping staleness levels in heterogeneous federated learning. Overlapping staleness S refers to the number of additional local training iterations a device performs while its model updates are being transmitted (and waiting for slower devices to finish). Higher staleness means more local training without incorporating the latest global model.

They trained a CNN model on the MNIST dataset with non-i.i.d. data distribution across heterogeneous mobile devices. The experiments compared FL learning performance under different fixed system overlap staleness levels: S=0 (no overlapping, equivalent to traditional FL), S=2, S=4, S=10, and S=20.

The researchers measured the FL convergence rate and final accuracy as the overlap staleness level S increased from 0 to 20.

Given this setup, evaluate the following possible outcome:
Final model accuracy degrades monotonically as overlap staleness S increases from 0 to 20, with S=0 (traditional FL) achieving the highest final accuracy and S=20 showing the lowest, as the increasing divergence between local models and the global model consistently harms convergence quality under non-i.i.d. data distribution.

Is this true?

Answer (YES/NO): YES